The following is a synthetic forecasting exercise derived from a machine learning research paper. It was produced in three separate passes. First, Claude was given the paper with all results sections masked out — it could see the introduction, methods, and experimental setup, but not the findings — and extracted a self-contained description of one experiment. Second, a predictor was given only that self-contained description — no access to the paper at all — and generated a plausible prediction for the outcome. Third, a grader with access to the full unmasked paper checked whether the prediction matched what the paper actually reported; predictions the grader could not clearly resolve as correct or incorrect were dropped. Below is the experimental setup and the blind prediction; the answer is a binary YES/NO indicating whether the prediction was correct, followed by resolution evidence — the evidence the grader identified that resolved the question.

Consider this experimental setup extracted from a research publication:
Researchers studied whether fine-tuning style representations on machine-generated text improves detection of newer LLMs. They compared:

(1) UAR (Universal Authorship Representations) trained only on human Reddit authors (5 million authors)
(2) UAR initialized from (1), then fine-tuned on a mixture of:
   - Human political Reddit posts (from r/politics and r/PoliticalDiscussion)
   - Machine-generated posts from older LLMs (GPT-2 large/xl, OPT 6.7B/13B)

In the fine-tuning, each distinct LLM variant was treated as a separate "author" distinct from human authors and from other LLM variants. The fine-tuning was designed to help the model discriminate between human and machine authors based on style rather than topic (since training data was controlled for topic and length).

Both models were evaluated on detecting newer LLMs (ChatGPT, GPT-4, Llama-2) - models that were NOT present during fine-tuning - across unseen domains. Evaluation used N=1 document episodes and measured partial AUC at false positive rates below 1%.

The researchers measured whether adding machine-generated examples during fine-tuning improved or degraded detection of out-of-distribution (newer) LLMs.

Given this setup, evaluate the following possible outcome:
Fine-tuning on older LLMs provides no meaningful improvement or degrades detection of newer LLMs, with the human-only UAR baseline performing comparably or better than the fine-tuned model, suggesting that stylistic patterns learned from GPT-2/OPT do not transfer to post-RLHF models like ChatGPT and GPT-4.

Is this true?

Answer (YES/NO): YES